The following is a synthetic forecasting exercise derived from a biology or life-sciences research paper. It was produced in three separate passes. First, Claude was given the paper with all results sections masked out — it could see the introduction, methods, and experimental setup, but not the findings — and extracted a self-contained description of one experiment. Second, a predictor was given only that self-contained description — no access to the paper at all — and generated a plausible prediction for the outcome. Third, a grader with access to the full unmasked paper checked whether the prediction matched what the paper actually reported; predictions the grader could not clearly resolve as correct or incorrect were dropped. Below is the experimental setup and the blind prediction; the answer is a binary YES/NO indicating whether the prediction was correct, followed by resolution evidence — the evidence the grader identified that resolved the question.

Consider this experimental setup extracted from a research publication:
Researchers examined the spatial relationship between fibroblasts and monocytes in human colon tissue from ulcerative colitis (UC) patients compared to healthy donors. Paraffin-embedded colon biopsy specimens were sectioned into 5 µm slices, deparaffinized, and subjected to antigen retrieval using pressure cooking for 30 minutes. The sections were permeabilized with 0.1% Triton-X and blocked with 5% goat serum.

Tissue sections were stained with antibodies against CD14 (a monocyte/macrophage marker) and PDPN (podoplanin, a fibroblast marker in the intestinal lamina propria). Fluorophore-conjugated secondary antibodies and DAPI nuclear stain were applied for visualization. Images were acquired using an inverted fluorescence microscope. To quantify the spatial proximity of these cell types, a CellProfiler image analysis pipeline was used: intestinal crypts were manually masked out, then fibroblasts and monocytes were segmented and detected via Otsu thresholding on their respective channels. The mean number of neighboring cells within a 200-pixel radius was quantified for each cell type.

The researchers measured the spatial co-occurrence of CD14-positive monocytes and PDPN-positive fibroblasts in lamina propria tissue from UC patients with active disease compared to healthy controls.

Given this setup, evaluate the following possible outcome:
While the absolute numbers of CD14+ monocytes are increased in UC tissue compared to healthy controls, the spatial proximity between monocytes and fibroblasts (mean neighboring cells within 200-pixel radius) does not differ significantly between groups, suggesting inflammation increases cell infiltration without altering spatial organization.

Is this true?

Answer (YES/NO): NO